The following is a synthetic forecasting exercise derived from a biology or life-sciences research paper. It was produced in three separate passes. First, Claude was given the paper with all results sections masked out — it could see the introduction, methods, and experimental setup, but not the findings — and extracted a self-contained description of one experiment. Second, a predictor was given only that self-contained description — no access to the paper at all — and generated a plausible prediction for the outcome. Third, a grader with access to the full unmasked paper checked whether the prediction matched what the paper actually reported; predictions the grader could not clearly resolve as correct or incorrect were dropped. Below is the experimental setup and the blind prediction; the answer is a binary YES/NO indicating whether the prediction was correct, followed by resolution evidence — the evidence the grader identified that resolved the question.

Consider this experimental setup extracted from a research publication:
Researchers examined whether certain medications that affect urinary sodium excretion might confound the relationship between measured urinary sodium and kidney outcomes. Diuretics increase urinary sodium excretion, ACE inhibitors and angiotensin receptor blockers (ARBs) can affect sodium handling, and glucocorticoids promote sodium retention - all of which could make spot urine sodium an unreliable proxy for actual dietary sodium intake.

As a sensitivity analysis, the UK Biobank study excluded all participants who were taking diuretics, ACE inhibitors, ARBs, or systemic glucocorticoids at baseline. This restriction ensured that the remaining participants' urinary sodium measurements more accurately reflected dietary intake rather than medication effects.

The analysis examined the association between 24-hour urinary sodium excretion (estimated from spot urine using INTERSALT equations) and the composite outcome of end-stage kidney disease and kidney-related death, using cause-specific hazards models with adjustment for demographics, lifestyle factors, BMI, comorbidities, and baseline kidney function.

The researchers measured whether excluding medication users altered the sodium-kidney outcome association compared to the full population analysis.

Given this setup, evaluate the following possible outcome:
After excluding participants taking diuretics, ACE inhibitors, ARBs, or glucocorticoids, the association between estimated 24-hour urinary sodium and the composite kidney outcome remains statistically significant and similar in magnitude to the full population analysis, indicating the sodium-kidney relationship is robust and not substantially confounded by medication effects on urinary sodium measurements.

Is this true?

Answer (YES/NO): NO